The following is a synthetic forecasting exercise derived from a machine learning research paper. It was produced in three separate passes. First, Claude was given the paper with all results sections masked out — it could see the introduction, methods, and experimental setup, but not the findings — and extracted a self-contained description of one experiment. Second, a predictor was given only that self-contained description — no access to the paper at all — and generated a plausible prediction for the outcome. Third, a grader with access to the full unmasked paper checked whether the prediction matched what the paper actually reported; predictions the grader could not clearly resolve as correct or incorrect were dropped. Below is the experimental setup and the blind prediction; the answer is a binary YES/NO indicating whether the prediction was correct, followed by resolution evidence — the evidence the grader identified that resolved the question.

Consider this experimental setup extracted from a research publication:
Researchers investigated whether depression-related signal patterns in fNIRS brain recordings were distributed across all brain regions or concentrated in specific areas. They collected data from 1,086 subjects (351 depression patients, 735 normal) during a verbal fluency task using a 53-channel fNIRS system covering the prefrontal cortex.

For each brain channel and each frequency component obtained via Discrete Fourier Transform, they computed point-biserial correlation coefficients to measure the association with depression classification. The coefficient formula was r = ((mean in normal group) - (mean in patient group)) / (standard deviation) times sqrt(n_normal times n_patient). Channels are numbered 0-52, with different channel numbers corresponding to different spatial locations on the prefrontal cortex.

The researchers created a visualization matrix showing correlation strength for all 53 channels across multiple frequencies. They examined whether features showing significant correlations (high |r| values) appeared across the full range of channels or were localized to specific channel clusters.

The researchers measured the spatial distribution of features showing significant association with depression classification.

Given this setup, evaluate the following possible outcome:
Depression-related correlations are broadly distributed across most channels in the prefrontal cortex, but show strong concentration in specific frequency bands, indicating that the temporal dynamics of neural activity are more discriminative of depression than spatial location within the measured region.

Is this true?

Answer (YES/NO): NO